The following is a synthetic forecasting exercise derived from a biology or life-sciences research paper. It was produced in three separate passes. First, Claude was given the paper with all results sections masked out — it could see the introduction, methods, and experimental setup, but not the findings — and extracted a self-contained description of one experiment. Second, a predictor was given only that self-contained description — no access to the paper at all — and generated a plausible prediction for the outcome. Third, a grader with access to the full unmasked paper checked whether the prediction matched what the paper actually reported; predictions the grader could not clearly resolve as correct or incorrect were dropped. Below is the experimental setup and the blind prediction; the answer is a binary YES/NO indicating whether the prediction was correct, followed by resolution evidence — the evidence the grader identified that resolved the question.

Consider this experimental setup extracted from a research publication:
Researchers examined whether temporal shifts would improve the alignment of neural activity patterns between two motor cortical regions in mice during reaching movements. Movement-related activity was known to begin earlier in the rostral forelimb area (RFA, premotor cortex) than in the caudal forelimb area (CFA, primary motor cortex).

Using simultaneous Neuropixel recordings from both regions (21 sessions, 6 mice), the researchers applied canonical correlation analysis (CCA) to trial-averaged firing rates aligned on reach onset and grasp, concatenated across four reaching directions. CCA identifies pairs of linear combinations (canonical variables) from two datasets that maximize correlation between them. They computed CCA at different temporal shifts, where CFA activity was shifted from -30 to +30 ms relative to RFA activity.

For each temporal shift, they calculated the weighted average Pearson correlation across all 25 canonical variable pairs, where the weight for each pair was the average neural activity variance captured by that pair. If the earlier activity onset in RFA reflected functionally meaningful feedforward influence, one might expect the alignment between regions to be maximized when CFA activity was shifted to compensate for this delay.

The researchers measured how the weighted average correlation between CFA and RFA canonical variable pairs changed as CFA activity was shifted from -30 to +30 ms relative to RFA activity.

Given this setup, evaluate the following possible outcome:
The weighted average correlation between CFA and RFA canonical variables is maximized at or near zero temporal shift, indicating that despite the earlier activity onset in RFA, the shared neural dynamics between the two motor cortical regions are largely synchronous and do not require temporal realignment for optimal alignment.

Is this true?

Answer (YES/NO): NO